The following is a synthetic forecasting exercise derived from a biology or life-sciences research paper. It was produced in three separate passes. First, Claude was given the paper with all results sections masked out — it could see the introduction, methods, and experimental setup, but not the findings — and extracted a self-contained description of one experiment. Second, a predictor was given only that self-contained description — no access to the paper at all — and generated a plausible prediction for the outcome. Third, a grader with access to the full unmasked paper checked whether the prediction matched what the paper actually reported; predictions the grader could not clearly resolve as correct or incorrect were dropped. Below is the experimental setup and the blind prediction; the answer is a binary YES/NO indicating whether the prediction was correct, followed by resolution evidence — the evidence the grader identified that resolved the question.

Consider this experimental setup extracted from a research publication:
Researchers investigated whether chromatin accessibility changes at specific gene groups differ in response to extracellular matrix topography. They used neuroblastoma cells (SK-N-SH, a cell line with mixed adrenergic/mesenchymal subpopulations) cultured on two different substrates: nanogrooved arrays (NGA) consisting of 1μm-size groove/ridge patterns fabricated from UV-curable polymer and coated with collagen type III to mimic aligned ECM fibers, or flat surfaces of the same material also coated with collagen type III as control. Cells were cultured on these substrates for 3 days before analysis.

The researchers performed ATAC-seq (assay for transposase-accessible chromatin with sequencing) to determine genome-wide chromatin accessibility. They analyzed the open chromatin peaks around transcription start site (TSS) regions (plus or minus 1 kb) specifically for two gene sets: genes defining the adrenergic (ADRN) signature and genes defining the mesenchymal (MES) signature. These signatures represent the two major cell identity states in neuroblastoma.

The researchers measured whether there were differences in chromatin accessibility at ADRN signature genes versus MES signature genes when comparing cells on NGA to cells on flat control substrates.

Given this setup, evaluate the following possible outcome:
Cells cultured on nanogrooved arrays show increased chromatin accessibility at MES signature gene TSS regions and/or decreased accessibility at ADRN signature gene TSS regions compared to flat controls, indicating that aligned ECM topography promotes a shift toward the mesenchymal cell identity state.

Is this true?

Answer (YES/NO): YES